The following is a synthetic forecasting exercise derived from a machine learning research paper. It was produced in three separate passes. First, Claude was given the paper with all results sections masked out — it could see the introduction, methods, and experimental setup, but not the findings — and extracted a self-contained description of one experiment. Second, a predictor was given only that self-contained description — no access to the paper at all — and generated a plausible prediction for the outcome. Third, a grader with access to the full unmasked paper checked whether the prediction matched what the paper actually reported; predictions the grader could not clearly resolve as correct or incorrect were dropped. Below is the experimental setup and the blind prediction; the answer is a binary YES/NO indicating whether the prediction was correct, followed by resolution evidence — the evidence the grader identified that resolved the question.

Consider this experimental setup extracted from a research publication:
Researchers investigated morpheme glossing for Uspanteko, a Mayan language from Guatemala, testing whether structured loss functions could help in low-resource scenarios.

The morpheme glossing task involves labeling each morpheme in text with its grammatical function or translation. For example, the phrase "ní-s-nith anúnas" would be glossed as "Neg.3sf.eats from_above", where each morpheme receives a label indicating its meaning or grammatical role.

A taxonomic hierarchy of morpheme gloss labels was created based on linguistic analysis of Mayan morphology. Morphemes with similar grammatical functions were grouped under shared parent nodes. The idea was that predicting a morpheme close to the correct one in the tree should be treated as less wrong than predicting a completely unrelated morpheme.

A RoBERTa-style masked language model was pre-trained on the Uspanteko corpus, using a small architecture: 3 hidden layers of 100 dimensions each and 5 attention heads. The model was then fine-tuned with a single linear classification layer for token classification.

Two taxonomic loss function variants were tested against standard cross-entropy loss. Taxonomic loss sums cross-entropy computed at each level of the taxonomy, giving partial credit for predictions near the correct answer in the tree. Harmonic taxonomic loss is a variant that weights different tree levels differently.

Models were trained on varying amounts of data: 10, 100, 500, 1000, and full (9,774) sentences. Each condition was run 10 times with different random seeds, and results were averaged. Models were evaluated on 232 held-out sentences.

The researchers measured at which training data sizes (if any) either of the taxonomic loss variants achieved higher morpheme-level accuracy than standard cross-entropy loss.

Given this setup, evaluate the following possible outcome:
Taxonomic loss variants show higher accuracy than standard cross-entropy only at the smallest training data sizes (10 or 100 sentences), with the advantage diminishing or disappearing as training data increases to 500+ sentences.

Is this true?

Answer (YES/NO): NO